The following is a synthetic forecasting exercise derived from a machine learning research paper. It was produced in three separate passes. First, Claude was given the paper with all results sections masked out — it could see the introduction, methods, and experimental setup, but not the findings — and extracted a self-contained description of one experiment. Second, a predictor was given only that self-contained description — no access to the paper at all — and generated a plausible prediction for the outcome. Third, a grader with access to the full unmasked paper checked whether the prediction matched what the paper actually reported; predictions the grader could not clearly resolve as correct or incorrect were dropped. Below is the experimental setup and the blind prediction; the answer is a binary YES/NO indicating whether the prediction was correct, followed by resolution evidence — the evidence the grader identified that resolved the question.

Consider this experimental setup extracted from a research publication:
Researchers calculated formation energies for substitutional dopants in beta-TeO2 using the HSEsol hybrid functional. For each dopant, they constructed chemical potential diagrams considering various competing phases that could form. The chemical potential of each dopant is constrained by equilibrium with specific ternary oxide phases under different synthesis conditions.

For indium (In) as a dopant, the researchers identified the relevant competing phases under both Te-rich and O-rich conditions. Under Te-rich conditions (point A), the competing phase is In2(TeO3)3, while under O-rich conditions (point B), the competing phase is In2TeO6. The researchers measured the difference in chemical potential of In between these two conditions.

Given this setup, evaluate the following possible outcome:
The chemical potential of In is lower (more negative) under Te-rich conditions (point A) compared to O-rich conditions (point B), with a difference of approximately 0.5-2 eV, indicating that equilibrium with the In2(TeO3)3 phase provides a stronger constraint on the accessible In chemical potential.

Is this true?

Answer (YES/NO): NO